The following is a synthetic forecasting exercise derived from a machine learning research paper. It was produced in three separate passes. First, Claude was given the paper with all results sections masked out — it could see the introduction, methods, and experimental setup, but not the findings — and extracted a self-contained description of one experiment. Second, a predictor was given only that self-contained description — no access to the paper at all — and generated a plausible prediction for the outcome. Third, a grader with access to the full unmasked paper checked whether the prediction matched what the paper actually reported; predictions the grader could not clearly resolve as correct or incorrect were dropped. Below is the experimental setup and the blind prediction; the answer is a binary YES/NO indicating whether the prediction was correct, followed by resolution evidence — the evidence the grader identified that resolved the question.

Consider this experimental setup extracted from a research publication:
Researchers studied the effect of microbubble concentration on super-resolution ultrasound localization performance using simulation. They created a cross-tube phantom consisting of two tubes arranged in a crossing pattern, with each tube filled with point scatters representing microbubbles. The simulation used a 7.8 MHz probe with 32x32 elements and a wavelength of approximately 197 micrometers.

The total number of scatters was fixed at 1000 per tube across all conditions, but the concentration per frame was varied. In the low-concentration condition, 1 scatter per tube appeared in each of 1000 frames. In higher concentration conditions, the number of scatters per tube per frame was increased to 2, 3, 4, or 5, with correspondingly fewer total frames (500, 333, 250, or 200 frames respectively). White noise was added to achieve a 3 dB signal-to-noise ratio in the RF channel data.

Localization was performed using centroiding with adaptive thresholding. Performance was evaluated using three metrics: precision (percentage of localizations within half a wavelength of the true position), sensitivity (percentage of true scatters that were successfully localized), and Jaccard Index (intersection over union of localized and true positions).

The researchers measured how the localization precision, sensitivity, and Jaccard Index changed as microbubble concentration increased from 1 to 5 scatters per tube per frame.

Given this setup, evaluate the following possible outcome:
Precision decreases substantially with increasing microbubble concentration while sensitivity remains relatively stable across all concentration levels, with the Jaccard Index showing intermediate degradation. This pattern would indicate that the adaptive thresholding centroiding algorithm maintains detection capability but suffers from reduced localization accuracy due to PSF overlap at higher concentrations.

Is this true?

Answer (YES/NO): NO